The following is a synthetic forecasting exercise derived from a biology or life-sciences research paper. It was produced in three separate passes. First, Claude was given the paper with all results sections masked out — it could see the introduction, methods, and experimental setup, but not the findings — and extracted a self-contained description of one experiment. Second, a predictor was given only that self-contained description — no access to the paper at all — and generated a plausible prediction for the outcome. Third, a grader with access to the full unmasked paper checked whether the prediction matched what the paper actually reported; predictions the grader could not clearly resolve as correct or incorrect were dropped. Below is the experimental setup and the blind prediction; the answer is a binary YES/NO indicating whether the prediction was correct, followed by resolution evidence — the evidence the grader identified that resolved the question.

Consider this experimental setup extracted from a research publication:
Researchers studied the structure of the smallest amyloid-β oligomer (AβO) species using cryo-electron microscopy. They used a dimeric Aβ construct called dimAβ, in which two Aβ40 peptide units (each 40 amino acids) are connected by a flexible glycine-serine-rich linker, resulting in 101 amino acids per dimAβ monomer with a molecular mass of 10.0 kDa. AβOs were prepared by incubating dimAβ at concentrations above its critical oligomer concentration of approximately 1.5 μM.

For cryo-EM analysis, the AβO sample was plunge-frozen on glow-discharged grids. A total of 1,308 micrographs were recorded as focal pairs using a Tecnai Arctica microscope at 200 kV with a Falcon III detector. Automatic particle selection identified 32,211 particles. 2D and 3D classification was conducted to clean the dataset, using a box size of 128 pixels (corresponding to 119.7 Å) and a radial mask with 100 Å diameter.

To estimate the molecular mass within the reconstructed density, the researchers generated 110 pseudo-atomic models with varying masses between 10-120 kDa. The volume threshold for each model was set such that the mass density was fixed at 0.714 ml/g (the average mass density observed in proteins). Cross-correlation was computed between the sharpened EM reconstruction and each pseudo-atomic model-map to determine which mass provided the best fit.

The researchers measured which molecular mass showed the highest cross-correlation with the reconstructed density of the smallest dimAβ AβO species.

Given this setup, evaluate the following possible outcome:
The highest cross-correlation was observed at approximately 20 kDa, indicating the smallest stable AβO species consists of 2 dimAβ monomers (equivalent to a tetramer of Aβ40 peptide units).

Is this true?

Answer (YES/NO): NO